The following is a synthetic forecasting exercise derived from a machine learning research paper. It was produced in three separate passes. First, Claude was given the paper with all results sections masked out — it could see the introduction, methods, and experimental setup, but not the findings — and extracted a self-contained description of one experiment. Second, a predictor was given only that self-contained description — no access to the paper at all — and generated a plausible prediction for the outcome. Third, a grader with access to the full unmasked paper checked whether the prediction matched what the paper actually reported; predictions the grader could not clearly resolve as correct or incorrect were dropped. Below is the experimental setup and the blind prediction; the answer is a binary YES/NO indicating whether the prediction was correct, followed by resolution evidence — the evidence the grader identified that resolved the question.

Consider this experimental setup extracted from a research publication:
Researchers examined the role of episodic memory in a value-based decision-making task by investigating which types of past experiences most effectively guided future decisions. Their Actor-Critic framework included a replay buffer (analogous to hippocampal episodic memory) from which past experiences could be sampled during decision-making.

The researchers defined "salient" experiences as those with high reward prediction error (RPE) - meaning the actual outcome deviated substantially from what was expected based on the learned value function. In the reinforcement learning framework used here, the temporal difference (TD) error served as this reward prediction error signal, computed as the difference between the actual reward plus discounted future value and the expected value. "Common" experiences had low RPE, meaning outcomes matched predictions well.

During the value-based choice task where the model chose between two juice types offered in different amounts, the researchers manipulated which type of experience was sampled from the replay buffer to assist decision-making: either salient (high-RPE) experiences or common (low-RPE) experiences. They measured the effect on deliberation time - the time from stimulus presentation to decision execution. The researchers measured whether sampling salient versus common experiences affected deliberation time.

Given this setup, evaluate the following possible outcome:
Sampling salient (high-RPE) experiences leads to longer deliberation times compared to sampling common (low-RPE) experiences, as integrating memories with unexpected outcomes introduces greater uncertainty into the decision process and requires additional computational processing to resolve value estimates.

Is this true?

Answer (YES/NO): NO